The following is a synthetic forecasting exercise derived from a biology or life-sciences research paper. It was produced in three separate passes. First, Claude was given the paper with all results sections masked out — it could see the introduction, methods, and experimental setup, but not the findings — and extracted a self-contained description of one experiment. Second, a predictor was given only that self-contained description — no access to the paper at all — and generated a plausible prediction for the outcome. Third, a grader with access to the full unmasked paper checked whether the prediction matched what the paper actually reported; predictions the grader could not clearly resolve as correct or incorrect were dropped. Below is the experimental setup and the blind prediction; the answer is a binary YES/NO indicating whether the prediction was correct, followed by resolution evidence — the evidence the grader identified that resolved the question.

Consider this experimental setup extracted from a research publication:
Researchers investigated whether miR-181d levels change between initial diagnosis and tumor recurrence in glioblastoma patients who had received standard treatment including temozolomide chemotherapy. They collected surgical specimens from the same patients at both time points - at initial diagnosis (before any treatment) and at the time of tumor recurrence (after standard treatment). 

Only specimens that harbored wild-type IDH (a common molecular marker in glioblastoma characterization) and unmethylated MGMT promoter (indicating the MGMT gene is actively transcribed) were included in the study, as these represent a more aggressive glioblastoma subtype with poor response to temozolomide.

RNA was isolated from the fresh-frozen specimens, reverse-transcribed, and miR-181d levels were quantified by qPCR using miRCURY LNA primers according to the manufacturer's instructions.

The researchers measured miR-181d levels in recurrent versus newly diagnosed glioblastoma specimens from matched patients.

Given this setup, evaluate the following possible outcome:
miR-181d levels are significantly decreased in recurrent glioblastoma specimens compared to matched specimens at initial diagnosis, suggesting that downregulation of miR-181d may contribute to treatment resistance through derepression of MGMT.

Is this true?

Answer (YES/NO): YES